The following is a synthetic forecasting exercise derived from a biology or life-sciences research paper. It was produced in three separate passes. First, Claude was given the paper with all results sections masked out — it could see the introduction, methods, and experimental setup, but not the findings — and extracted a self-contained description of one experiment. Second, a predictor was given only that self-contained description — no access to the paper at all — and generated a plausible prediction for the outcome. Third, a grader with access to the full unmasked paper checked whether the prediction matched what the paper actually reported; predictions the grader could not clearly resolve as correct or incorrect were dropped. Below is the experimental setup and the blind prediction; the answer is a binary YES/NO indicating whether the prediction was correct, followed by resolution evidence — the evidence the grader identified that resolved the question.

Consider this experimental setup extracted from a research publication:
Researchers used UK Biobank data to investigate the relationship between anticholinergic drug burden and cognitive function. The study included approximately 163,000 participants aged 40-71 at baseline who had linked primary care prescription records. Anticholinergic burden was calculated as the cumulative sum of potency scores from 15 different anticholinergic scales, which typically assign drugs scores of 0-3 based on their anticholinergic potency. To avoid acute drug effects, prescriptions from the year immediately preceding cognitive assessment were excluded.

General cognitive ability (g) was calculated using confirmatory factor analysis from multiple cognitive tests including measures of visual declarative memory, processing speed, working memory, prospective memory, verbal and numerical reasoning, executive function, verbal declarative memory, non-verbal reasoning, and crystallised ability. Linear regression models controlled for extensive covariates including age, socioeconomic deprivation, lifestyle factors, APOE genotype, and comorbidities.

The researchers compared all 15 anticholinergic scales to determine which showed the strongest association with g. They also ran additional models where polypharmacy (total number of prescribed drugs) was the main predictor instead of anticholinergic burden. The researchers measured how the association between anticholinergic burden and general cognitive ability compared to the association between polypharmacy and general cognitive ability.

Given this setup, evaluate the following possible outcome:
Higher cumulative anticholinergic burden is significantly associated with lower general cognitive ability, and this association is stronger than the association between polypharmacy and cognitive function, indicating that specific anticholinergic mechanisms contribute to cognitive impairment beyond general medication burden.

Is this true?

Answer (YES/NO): NO